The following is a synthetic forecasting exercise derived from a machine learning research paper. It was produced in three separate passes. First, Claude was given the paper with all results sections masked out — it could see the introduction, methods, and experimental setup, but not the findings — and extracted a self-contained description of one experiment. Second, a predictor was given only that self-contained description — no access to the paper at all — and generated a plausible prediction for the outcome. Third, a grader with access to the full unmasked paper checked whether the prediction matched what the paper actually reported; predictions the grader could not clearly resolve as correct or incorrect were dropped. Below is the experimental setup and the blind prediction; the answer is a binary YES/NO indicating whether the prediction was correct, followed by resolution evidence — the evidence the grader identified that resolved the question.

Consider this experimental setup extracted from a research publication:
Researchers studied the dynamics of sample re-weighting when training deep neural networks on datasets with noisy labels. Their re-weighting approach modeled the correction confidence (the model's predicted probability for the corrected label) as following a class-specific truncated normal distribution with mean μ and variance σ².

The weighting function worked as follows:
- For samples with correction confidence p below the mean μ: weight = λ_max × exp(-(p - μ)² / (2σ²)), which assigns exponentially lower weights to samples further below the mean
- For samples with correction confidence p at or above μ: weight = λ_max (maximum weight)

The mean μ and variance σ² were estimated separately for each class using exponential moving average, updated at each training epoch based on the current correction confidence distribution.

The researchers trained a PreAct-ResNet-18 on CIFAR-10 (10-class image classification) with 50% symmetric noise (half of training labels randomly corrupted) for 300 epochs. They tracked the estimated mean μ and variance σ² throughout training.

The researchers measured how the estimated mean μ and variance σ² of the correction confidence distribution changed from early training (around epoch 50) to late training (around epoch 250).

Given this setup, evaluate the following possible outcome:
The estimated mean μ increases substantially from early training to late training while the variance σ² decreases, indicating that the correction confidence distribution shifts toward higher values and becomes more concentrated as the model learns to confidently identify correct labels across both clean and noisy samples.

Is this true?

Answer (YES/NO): YES